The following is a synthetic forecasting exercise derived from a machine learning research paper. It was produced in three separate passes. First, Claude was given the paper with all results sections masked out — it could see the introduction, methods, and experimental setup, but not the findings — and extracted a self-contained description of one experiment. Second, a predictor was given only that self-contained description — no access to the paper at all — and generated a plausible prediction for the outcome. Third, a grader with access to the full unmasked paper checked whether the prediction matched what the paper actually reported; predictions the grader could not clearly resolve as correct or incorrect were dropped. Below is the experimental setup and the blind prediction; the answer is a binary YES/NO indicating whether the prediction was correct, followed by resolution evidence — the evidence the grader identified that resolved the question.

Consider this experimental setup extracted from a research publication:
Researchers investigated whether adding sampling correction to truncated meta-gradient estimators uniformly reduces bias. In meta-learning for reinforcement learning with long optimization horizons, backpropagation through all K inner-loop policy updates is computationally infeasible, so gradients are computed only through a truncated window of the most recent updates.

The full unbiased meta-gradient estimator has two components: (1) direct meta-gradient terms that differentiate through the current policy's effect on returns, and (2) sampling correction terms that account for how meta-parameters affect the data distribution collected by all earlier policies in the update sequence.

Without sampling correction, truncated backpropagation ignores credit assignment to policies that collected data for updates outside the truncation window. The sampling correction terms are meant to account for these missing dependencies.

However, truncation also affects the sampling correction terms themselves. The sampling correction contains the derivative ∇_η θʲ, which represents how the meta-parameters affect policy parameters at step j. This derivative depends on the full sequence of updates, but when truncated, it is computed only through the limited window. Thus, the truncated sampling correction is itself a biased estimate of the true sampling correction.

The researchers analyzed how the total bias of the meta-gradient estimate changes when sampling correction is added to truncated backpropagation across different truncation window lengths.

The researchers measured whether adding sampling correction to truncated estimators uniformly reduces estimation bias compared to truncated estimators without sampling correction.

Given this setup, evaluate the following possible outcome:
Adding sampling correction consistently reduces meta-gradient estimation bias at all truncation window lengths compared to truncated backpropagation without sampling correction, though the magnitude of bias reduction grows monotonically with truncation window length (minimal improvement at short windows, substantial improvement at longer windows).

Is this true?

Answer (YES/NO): NO